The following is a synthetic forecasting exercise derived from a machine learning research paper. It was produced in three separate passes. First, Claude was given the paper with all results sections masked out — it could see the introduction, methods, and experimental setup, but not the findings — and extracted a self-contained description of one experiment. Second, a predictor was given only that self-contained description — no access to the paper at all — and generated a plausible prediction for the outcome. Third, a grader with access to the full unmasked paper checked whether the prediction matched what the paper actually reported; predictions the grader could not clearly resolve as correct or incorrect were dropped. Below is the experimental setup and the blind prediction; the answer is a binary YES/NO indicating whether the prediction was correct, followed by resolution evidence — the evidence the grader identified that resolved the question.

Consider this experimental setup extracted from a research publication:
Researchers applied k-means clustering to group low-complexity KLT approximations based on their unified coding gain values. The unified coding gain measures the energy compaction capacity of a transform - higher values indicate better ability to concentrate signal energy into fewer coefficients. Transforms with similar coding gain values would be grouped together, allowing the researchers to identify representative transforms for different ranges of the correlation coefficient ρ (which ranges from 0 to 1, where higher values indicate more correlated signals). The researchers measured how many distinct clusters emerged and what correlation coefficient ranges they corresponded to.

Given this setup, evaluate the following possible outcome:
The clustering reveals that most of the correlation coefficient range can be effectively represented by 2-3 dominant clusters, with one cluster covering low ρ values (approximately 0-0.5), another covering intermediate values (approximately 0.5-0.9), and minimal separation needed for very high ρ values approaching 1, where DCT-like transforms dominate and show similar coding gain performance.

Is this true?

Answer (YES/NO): NO